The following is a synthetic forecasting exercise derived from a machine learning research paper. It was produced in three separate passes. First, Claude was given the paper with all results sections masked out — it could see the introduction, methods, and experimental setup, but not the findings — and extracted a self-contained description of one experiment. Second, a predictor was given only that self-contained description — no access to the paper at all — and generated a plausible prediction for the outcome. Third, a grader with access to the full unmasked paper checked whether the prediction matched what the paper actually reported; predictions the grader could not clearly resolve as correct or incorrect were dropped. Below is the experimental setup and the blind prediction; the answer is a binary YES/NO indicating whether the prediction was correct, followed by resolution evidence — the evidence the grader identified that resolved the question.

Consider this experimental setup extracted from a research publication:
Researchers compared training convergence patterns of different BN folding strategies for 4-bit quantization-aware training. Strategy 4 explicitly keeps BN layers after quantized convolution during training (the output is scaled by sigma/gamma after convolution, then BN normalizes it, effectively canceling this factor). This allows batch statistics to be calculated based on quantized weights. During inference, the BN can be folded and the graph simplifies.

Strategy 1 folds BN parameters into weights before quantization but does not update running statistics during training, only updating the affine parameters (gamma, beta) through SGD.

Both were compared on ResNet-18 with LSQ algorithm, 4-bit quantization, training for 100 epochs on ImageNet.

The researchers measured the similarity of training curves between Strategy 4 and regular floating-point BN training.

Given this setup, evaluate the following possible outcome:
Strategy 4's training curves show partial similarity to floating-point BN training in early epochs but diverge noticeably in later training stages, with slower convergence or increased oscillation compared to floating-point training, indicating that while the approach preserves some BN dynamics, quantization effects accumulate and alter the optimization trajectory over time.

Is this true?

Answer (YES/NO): NO